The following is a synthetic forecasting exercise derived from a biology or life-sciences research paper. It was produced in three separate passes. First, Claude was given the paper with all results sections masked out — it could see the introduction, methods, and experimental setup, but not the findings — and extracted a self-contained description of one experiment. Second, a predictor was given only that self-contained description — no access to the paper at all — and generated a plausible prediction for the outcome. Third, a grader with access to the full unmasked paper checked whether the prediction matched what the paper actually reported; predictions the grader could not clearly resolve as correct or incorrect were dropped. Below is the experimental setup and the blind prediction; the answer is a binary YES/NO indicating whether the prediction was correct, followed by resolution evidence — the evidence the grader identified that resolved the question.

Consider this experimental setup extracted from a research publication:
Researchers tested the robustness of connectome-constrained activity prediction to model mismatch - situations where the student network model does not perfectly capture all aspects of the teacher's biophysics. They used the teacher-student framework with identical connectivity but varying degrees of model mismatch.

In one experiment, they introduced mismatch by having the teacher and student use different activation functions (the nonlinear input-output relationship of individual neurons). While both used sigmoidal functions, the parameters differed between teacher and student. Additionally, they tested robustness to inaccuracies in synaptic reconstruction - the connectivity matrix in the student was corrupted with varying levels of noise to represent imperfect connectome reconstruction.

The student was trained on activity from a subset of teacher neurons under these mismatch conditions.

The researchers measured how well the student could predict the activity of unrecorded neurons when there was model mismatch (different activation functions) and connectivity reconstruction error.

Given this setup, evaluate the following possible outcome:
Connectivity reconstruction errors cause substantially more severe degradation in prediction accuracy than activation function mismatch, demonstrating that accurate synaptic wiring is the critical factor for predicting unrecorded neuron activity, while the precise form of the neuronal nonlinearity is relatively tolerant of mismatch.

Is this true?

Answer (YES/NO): NO